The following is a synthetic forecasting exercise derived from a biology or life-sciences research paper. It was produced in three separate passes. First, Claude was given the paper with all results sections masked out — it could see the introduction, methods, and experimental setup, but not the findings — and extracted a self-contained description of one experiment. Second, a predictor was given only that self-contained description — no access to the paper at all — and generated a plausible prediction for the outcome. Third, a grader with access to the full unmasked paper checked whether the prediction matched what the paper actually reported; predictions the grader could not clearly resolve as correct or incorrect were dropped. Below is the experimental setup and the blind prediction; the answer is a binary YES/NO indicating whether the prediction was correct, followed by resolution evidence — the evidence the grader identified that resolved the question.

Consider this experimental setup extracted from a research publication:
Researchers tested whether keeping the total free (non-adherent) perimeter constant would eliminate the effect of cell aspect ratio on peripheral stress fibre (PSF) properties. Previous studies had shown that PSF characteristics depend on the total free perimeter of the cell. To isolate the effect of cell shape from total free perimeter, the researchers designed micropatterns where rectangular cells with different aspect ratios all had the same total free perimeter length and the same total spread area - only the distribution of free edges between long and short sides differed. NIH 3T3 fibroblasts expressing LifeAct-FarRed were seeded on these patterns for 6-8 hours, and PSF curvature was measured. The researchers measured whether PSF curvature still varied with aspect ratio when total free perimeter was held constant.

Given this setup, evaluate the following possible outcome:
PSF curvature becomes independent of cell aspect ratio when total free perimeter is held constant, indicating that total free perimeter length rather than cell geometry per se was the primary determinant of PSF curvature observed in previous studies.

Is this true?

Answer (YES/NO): NO